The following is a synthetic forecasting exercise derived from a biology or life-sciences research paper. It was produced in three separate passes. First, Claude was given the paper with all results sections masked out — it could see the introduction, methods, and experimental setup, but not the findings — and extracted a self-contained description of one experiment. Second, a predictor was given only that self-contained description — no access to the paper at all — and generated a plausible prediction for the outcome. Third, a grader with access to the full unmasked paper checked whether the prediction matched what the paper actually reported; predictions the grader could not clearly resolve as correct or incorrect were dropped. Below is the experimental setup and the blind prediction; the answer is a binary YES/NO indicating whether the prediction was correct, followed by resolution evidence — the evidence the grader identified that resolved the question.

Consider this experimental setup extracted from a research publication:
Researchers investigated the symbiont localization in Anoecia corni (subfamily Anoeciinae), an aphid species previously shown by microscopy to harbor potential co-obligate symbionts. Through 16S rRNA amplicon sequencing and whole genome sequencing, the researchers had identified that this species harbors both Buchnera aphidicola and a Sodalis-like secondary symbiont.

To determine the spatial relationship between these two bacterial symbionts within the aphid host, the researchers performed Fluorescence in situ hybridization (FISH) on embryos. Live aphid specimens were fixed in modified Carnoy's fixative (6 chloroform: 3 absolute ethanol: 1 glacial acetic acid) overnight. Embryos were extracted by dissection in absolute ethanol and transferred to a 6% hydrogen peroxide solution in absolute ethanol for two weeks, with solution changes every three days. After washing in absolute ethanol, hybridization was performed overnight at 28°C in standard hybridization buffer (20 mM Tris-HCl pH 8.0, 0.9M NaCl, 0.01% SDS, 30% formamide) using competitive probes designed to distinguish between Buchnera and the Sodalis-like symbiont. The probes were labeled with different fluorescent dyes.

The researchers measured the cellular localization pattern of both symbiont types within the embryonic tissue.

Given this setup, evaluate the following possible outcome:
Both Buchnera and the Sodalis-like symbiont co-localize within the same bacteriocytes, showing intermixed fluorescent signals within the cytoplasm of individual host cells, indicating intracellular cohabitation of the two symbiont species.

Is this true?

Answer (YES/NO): NO